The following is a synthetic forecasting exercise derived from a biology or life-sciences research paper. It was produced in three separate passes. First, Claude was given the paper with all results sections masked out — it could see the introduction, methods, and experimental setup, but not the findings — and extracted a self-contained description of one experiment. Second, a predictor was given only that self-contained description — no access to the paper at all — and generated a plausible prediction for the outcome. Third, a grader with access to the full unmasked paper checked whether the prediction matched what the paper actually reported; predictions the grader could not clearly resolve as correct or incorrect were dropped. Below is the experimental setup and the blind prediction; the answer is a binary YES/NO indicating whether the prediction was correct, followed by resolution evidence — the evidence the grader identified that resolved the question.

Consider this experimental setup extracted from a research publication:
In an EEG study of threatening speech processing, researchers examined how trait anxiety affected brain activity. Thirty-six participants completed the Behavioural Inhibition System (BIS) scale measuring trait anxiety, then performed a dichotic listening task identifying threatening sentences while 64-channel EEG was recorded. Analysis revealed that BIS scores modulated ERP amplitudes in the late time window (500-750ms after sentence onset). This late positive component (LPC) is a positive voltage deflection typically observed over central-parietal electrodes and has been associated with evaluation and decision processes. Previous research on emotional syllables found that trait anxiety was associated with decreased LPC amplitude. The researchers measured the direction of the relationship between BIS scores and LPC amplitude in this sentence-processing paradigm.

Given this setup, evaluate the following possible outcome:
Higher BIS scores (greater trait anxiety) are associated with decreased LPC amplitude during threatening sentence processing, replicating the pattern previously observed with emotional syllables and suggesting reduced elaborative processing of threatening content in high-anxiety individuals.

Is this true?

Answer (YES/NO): NO